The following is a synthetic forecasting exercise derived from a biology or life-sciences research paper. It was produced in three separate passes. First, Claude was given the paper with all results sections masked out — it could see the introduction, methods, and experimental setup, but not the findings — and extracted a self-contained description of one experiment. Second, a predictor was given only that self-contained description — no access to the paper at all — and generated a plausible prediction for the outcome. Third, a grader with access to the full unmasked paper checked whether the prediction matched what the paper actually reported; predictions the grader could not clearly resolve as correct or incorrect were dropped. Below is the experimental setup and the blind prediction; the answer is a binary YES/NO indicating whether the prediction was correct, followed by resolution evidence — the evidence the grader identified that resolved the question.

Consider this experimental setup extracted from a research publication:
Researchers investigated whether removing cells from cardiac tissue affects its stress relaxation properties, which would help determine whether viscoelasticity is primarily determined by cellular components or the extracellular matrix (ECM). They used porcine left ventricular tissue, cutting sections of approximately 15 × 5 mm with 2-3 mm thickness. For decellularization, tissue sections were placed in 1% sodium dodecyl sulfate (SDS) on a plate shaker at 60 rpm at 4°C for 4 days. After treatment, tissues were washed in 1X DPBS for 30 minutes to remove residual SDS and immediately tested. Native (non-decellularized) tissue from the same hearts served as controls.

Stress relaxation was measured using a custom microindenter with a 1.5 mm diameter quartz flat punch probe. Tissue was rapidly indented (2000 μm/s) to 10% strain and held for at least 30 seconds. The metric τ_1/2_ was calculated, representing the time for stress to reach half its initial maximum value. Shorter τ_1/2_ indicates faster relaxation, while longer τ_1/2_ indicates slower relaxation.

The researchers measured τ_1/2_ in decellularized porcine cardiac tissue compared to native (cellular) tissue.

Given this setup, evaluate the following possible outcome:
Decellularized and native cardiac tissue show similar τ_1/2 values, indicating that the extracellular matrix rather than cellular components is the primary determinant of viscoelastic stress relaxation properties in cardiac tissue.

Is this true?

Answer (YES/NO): NO